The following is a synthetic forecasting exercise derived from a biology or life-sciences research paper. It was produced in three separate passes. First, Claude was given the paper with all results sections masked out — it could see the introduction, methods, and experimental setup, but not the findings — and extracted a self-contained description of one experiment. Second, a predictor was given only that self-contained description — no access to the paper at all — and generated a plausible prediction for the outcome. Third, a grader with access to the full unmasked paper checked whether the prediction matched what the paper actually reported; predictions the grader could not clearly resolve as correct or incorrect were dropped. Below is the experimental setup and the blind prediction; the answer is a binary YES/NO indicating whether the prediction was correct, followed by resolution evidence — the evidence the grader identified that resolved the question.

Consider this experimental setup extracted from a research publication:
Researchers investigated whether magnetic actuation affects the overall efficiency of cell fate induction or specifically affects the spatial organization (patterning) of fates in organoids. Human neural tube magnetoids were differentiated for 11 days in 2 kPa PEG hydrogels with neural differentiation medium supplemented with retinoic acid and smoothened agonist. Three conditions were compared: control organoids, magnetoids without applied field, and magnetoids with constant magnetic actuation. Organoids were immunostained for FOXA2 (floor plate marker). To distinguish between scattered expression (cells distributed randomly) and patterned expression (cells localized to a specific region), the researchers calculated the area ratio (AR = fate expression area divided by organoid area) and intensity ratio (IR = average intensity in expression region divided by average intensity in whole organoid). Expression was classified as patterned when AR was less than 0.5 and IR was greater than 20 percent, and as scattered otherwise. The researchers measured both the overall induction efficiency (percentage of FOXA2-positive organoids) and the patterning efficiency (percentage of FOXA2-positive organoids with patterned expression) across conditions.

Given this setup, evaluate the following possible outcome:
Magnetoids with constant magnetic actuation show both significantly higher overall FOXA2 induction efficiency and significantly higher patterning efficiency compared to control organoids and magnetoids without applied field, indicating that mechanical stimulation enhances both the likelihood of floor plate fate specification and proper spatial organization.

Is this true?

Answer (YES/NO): NO